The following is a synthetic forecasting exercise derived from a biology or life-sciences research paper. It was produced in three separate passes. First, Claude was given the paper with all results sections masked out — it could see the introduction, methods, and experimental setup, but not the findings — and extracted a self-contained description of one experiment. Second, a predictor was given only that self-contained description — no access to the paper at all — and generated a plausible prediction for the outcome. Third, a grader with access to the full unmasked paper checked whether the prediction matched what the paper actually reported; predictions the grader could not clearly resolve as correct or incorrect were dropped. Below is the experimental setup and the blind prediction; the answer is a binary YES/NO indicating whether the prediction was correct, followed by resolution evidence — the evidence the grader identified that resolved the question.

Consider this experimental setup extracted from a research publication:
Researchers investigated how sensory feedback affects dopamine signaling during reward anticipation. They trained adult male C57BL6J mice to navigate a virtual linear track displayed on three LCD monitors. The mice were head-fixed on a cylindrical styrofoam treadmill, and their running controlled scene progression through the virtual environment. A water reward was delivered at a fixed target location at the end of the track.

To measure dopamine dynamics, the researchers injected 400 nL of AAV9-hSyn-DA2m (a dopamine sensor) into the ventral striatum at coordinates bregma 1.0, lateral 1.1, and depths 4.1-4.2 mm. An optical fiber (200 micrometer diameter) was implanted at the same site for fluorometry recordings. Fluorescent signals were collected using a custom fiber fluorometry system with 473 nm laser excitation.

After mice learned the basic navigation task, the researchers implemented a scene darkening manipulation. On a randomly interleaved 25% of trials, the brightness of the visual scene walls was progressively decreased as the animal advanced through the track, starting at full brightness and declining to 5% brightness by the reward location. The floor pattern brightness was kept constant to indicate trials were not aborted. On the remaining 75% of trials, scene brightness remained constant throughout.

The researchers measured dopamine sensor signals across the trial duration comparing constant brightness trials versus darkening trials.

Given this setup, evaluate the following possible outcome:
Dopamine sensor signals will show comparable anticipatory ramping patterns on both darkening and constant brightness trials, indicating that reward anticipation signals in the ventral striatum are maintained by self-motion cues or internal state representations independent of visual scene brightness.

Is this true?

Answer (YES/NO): NO